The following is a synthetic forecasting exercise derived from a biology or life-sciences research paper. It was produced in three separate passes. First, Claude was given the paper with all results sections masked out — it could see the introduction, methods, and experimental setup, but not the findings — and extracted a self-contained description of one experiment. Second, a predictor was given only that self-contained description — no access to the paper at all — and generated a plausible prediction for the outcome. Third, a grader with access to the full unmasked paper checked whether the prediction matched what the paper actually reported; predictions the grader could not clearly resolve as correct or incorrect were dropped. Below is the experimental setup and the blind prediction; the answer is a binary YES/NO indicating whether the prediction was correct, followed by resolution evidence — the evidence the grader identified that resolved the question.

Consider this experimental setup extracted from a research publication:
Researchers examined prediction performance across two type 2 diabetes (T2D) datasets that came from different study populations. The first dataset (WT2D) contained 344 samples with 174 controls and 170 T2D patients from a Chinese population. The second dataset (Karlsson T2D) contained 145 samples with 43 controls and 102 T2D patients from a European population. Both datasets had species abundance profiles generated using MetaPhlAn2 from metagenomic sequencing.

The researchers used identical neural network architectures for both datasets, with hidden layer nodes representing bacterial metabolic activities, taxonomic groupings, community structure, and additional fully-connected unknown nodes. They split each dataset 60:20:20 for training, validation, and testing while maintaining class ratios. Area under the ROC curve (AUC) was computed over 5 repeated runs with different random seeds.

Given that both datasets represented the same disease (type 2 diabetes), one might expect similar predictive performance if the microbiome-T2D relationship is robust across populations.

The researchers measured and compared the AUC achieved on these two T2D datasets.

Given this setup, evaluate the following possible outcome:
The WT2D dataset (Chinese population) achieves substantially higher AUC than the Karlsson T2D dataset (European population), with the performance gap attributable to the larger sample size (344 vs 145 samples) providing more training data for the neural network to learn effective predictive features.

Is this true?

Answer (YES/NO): NO